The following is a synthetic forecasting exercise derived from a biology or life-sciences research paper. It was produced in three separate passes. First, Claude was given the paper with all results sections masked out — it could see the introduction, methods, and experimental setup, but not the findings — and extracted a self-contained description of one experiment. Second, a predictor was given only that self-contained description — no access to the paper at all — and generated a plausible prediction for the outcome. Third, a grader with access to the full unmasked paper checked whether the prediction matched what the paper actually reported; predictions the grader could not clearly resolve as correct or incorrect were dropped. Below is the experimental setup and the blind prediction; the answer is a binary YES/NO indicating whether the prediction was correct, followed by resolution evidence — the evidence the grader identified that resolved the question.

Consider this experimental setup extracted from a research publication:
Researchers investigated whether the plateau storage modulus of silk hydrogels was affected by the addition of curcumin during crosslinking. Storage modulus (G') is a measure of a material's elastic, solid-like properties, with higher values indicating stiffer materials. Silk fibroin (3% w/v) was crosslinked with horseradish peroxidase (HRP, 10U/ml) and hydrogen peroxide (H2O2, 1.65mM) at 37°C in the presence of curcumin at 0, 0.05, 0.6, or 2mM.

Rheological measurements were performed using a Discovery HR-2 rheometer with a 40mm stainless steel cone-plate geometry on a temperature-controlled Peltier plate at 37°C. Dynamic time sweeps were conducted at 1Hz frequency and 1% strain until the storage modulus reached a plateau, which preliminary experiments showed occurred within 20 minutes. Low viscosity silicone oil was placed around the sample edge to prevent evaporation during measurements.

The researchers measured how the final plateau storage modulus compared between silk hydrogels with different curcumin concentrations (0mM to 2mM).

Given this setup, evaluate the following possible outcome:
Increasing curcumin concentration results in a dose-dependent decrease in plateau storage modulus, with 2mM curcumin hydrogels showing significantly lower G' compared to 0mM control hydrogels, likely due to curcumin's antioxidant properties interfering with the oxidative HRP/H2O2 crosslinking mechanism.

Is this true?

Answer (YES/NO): NO